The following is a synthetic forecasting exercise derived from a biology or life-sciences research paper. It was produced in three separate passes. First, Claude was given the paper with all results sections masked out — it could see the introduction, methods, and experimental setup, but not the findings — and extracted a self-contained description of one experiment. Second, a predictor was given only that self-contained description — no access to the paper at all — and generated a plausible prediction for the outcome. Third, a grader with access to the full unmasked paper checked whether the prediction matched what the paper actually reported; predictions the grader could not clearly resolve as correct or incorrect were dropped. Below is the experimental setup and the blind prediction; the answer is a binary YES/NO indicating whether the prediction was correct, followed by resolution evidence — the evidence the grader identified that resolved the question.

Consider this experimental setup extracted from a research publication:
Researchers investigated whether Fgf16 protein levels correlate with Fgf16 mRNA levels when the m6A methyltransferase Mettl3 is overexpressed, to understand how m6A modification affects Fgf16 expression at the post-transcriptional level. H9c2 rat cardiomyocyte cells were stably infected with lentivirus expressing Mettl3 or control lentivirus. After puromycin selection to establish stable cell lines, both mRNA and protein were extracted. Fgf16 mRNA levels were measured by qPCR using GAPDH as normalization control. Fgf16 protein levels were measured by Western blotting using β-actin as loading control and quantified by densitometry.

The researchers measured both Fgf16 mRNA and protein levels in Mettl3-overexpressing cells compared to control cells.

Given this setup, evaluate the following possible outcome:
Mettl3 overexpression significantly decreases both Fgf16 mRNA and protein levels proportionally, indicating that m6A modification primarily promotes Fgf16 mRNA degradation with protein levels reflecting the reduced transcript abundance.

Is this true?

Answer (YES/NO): YES